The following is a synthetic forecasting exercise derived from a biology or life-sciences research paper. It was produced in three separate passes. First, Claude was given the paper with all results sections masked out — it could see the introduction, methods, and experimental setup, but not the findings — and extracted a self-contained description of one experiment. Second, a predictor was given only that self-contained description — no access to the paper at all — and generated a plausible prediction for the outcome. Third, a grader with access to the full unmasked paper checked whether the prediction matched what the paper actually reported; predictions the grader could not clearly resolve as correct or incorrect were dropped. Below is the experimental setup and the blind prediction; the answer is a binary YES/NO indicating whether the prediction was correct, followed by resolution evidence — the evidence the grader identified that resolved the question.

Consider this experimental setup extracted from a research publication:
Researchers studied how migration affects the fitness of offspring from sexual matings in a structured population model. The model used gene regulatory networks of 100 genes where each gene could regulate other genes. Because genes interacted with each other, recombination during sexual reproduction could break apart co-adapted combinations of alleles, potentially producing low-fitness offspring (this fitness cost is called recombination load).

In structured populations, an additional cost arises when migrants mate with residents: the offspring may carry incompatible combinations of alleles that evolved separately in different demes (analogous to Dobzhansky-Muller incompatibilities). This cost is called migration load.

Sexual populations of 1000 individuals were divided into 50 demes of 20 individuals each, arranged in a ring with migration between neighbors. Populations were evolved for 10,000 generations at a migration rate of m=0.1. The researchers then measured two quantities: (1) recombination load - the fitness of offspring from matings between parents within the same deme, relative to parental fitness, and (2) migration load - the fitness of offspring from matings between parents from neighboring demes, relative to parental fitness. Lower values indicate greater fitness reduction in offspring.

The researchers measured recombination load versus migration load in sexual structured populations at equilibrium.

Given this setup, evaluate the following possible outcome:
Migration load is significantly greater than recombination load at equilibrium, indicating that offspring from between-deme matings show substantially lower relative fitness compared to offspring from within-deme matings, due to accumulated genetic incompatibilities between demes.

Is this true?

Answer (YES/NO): NO